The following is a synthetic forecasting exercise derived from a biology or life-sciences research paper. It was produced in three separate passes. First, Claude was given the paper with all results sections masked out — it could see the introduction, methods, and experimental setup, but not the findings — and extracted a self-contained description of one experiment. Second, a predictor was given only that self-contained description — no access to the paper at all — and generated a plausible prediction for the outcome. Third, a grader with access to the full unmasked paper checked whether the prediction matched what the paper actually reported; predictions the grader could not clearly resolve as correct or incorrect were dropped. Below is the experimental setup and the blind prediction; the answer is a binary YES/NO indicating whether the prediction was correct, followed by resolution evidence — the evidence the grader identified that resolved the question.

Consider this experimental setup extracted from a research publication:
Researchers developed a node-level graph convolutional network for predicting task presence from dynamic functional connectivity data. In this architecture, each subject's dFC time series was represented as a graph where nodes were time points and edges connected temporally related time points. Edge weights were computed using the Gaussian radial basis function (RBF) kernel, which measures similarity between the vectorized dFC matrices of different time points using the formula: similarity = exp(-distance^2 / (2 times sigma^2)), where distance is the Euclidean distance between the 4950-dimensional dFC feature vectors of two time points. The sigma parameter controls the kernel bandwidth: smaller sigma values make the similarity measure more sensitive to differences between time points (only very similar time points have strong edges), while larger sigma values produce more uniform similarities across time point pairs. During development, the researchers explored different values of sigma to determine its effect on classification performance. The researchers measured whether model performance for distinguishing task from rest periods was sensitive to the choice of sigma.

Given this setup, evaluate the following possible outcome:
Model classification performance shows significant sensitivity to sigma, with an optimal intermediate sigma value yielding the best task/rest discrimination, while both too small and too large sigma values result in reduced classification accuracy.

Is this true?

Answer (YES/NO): NO